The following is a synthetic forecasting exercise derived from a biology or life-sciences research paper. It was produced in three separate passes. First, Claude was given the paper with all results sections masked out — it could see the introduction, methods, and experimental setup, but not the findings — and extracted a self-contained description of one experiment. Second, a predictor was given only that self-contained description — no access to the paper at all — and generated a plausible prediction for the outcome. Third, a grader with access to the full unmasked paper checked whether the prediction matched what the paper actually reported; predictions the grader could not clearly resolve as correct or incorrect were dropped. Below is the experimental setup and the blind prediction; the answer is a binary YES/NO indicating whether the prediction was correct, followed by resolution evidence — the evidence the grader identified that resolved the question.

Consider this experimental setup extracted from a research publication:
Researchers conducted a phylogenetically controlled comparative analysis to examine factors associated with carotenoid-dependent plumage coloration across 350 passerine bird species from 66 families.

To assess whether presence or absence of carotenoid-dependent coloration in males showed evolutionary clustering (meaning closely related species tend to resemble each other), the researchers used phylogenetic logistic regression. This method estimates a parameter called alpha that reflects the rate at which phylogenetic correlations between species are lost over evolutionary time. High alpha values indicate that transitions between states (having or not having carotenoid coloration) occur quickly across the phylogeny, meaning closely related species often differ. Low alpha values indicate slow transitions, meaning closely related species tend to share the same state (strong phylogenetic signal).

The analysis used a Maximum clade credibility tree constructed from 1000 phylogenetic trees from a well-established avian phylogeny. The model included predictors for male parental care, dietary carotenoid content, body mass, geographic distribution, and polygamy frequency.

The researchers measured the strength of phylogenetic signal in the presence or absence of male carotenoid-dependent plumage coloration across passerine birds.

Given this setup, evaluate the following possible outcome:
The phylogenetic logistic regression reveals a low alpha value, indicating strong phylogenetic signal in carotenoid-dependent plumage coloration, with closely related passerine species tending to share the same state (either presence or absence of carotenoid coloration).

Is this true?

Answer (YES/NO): YES